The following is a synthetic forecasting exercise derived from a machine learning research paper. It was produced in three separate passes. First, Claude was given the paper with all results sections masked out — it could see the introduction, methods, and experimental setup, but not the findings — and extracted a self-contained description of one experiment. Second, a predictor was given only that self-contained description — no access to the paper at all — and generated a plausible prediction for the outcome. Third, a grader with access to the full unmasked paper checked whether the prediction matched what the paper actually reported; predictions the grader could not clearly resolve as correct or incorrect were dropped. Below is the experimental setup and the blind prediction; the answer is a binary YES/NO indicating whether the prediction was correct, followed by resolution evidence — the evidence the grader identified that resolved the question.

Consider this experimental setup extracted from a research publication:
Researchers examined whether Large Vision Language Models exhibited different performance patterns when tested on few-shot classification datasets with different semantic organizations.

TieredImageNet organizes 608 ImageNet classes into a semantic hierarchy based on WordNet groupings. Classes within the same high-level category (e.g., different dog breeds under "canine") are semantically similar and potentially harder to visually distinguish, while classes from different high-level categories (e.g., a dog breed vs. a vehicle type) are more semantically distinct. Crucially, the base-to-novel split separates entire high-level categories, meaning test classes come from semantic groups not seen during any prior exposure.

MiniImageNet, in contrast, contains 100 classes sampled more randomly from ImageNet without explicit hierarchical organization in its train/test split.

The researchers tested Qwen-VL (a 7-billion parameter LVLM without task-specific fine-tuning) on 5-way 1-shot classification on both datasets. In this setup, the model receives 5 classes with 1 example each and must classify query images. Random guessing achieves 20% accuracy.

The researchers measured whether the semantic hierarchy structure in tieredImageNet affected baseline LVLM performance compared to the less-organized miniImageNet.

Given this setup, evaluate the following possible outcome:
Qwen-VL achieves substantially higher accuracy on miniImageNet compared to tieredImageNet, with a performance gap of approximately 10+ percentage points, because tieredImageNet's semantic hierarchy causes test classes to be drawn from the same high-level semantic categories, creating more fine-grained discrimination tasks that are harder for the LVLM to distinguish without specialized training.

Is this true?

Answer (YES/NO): NO